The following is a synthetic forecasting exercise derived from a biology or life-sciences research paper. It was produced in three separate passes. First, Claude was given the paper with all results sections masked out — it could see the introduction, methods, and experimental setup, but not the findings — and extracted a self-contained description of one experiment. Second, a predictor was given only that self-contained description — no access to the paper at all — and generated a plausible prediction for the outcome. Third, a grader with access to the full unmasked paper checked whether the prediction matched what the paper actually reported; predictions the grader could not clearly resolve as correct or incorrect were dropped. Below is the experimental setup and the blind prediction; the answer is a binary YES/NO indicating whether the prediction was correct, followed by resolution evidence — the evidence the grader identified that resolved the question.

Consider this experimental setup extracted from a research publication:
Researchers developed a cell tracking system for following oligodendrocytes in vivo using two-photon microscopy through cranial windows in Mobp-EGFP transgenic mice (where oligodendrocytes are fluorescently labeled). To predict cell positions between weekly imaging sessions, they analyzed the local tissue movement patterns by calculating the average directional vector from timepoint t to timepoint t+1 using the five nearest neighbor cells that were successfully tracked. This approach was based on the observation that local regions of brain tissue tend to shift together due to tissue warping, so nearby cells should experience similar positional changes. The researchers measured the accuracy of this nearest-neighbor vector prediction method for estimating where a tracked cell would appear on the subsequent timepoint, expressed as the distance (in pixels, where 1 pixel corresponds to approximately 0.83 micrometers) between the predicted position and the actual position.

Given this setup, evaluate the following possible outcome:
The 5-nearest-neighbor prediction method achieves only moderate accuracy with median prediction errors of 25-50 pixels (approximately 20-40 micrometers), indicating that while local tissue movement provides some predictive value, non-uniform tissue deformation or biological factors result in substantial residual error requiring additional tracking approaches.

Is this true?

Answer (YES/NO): NO